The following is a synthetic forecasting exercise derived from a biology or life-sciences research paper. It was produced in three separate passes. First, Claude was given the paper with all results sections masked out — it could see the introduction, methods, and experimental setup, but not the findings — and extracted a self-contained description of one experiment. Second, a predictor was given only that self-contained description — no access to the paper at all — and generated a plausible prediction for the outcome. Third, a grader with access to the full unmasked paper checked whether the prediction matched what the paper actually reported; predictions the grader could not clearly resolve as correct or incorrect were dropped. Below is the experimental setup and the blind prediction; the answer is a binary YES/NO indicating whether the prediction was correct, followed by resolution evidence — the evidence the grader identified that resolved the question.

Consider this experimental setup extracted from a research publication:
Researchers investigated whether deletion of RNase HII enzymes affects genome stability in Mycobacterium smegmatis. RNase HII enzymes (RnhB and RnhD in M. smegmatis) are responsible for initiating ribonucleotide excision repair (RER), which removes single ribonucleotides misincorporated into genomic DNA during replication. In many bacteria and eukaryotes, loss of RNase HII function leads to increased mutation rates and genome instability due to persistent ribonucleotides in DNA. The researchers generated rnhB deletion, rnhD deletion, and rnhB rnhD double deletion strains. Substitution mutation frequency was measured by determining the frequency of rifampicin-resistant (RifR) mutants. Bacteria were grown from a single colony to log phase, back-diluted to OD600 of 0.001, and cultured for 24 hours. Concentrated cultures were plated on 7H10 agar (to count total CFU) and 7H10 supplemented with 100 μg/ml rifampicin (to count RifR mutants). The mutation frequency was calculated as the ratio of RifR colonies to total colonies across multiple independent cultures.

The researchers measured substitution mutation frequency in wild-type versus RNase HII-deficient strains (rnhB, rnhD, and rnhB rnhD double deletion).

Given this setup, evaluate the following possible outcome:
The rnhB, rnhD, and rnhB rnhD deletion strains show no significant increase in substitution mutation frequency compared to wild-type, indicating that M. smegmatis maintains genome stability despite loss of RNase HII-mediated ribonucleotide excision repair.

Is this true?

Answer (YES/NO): YES